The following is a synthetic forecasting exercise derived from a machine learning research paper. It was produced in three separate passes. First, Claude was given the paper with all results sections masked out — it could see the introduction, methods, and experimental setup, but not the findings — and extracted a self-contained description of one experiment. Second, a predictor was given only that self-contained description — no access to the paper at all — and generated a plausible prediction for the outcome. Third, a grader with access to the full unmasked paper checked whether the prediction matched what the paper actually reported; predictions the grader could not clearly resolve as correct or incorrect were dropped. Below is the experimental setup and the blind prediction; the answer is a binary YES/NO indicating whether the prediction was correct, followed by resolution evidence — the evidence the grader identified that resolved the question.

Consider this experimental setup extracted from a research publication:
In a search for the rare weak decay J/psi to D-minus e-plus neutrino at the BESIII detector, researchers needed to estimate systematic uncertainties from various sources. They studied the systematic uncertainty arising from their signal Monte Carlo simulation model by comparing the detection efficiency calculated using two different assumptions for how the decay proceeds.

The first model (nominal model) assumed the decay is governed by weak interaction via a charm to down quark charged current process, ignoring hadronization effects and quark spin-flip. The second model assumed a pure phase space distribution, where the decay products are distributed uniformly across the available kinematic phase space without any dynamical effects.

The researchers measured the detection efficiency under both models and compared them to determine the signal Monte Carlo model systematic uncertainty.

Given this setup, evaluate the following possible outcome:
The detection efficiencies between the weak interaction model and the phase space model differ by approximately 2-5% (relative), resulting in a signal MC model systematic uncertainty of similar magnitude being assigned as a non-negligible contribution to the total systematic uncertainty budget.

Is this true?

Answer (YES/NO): YES